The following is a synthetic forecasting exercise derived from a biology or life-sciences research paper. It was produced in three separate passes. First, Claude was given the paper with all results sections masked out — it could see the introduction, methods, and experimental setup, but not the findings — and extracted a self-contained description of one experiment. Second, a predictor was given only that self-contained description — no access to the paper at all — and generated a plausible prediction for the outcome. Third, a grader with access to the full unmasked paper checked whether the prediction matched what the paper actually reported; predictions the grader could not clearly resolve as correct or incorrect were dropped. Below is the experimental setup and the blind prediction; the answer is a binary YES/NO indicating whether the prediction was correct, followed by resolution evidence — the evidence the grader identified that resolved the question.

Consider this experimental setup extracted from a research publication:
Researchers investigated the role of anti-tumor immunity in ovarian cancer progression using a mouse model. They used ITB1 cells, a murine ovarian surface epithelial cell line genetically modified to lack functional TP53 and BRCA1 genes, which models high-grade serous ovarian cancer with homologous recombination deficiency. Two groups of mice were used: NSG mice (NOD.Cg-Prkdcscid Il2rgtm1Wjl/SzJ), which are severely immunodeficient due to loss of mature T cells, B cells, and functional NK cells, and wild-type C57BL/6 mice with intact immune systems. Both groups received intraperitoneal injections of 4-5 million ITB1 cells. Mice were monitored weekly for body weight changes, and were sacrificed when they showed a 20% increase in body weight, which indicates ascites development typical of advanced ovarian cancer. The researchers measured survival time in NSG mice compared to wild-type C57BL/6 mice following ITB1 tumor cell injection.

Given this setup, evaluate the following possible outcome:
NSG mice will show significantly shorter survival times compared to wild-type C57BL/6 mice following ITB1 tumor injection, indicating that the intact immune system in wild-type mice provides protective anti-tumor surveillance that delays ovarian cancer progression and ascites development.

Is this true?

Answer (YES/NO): YES